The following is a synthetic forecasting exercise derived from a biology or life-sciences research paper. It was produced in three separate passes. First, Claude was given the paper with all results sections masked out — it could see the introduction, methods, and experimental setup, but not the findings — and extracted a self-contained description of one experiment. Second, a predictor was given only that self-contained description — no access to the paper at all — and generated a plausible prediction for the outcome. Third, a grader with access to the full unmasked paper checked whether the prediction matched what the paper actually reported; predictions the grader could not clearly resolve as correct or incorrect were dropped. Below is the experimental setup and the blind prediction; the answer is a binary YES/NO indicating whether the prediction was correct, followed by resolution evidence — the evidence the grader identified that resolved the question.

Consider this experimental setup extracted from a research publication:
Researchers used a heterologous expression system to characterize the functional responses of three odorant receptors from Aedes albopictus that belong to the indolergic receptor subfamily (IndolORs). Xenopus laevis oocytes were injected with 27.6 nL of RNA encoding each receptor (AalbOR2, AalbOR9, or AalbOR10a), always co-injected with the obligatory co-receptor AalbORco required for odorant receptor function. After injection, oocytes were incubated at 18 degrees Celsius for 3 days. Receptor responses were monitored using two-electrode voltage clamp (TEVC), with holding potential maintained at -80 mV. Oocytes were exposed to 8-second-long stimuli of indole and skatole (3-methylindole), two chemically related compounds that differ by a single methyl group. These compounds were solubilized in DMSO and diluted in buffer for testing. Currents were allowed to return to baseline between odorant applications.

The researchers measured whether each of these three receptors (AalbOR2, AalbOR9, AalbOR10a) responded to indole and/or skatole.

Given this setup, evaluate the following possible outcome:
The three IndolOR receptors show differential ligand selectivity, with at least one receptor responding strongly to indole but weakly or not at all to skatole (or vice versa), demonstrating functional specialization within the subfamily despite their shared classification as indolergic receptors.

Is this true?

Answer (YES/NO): NO